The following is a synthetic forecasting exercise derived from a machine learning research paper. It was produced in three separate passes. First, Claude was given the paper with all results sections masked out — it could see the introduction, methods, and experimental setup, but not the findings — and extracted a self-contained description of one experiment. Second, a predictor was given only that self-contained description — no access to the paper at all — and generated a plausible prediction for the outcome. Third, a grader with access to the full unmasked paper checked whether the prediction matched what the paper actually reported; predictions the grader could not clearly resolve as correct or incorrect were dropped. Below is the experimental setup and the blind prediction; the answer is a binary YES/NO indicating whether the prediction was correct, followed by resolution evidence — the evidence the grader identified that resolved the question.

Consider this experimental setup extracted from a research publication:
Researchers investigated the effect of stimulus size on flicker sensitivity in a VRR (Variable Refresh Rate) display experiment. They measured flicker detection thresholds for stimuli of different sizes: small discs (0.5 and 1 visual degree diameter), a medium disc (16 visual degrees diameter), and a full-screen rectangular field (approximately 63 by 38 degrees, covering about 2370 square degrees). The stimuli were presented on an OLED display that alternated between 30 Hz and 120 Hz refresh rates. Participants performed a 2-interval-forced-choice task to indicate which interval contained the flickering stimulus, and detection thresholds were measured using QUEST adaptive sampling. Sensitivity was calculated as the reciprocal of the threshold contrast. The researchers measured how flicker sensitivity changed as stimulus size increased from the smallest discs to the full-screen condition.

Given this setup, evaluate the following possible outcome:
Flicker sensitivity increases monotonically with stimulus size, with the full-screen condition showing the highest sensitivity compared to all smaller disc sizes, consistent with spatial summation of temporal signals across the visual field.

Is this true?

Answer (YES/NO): YES